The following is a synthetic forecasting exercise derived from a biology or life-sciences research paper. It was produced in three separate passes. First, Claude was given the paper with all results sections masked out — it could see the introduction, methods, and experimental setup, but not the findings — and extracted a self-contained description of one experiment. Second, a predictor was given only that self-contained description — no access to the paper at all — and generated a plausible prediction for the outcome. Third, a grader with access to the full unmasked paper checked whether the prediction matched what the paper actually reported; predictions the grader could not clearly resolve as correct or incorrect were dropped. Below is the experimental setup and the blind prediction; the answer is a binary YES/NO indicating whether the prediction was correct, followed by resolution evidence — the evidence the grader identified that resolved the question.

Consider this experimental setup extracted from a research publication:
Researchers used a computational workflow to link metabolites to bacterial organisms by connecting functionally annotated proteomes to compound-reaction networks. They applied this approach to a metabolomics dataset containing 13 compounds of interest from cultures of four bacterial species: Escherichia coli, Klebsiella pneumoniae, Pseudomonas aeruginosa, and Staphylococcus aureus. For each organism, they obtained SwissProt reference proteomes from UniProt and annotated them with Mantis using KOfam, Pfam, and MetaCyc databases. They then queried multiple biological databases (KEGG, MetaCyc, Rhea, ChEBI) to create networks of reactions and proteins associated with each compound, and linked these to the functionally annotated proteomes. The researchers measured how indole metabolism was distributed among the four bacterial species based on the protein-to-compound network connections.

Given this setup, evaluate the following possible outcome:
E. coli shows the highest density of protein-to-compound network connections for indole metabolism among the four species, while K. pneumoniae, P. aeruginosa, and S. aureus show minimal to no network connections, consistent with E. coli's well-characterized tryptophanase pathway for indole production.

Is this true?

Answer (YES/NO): NO